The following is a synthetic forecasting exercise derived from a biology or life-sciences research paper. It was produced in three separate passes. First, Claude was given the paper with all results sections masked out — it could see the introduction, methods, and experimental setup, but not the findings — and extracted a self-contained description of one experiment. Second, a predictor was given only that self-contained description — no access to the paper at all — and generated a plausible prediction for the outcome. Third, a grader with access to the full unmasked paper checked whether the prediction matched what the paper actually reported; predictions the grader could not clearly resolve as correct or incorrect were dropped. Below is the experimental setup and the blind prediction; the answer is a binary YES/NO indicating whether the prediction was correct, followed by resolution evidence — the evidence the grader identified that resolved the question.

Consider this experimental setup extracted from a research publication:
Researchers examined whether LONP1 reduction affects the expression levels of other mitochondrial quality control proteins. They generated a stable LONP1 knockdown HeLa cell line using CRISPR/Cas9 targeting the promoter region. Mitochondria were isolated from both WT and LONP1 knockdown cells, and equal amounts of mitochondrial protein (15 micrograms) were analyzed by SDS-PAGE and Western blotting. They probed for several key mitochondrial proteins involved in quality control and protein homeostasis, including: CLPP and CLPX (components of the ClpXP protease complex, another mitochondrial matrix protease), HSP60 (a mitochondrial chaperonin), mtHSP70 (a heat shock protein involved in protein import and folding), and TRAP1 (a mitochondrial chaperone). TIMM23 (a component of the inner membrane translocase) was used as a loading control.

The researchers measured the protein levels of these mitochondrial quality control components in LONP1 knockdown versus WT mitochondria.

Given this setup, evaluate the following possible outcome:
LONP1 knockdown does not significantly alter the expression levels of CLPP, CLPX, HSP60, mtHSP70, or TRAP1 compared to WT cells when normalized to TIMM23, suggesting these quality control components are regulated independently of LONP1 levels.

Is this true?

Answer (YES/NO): NO